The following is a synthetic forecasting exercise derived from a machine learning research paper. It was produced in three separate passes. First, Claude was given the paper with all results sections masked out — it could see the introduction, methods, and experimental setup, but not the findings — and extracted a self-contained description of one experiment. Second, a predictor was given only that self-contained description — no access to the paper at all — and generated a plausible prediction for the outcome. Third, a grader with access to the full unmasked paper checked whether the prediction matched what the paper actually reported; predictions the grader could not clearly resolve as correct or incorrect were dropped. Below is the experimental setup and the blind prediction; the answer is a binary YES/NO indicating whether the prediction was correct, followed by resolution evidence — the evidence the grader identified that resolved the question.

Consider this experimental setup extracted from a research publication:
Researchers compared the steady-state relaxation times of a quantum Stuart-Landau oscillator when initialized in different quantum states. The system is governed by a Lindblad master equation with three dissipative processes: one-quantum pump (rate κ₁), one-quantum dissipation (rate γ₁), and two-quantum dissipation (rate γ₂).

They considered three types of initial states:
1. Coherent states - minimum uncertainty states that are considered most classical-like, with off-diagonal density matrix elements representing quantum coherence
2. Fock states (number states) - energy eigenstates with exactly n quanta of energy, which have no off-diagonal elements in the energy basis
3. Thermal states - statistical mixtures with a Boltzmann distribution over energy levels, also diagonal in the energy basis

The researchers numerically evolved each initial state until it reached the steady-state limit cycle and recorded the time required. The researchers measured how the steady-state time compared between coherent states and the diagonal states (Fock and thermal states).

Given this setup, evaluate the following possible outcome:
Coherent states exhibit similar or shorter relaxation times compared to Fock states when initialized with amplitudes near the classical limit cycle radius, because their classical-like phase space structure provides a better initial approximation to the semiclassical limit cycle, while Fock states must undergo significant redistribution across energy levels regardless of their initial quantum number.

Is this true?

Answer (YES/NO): NO